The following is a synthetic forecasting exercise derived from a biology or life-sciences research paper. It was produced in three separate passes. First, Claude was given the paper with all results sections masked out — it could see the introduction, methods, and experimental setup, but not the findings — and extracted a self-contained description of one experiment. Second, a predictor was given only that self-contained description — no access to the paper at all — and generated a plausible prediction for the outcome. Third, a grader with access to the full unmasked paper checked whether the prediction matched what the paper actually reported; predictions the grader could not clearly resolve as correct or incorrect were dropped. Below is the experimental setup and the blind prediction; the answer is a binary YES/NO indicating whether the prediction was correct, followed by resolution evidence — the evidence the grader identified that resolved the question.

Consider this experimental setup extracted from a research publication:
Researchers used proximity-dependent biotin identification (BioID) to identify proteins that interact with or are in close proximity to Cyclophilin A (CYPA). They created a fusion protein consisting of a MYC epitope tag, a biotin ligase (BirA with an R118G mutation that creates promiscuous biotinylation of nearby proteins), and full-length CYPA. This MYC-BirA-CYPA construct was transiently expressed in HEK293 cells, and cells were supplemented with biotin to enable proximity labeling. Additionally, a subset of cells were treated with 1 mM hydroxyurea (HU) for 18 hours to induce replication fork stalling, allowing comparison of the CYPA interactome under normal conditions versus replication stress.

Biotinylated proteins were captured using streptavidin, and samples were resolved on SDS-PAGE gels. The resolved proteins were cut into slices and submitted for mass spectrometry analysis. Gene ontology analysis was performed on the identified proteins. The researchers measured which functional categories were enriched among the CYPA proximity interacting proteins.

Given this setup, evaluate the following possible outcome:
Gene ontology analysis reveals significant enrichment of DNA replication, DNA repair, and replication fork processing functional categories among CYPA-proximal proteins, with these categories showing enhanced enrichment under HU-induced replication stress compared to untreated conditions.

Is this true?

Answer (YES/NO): NO